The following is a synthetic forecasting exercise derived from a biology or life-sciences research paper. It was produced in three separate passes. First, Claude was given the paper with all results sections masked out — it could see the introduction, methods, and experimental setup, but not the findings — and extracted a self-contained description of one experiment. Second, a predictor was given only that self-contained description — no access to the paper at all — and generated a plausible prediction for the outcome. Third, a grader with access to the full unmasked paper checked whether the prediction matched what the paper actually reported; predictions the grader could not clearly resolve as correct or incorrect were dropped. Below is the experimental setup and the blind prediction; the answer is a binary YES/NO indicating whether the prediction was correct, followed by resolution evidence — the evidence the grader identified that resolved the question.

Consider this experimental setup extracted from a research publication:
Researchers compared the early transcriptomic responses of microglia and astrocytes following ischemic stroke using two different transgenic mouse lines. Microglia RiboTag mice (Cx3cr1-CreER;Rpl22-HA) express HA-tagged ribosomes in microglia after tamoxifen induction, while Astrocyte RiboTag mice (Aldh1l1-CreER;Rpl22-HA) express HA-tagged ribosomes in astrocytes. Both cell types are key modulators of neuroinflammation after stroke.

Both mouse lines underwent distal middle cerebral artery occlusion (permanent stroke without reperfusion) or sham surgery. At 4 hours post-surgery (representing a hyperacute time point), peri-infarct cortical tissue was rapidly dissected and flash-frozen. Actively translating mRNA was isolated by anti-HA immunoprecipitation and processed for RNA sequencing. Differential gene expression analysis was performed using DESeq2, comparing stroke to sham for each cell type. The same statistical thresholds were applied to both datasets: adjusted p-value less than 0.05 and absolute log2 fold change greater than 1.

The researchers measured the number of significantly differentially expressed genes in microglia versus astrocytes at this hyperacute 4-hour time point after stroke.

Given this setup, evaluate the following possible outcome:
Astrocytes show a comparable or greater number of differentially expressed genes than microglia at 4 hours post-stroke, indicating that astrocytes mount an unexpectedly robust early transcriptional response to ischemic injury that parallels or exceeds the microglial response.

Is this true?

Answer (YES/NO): YES